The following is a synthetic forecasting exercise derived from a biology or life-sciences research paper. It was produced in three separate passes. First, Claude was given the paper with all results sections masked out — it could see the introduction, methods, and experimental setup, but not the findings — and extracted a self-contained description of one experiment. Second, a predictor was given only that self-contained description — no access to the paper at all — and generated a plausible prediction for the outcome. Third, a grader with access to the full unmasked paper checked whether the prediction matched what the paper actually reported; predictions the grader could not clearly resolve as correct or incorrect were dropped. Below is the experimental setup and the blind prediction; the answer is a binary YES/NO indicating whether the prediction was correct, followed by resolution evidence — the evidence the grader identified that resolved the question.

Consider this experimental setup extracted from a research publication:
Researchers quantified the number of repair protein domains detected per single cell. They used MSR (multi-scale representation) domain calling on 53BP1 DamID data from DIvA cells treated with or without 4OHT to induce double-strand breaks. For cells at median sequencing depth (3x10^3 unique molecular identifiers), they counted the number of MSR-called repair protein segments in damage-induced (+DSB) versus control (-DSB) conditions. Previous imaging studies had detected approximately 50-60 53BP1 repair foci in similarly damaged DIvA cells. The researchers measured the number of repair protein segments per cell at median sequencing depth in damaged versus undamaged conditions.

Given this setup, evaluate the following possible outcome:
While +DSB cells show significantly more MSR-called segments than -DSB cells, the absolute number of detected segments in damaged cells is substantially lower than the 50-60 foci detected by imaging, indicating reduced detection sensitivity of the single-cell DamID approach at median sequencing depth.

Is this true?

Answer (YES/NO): YES